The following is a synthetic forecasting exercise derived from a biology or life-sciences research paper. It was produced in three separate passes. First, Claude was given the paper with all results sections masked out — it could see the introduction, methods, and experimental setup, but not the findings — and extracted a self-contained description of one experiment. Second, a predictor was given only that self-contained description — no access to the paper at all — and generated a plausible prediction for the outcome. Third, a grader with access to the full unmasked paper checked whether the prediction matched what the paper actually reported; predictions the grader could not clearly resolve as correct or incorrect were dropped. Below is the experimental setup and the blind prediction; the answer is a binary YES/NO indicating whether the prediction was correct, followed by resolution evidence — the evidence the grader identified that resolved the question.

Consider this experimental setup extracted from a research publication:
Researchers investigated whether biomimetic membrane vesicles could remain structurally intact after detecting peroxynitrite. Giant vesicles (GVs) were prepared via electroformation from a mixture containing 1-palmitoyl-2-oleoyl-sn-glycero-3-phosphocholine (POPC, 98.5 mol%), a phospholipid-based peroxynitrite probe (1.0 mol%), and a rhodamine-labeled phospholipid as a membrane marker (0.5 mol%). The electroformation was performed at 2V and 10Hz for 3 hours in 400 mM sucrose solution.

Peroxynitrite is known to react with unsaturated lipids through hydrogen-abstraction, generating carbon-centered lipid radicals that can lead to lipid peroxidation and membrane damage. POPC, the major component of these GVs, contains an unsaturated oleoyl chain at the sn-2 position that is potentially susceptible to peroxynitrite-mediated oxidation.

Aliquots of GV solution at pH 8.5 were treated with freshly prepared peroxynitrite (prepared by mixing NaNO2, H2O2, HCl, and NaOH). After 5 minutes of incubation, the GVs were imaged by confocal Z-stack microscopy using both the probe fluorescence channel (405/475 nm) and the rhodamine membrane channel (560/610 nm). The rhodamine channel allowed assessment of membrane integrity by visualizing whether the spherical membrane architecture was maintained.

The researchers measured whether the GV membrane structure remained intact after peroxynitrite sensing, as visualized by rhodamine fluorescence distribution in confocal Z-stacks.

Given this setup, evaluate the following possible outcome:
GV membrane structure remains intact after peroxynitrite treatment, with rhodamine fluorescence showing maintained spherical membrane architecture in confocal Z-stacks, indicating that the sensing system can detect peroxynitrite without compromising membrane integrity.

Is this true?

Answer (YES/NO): YES